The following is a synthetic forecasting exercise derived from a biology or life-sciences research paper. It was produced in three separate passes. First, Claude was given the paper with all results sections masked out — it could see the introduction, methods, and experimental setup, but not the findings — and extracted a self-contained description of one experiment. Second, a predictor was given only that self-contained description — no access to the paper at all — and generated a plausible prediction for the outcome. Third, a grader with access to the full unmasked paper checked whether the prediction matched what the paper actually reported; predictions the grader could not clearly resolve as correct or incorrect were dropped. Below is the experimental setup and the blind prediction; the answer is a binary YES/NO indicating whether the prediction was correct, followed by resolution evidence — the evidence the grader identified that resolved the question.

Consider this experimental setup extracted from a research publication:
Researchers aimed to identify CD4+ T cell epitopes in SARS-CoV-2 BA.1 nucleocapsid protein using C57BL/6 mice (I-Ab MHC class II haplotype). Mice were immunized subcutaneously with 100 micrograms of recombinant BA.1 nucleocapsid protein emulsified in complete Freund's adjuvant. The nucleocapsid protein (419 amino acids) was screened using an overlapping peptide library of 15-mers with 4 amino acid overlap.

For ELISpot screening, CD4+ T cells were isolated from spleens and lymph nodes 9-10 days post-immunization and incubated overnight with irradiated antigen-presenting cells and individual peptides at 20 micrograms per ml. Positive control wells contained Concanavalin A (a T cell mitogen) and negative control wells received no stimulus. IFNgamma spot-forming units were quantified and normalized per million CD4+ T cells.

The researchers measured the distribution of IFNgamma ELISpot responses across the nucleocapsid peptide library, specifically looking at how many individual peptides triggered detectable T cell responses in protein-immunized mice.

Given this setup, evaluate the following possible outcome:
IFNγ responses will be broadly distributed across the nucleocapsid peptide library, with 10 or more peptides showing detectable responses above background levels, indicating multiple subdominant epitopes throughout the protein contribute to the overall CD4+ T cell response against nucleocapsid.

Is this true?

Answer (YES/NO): NO